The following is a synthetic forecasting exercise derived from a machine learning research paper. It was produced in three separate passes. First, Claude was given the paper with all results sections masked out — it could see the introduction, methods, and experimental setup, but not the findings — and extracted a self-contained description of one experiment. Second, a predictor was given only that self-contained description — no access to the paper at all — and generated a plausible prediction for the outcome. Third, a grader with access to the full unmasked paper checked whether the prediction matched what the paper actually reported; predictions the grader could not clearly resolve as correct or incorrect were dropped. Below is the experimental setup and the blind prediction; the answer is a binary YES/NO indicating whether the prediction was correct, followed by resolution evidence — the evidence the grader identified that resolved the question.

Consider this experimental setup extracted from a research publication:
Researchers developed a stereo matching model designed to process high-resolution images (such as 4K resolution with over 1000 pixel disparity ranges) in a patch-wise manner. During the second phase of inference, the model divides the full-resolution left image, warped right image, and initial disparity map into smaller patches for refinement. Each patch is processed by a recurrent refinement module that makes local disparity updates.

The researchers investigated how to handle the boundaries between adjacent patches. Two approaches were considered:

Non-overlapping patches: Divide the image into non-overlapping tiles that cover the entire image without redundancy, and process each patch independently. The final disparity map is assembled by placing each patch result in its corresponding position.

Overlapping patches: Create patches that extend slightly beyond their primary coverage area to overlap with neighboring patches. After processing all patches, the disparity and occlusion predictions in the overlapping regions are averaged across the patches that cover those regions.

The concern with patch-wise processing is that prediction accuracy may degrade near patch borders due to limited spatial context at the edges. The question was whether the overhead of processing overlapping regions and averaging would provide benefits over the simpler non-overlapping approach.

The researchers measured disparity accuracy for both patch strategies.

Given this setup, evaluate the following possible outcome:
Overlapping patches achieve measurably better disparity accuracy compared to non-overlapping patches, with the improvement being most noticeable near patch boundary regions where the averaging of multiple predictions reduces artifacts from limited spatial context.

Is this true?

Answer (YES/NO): NO